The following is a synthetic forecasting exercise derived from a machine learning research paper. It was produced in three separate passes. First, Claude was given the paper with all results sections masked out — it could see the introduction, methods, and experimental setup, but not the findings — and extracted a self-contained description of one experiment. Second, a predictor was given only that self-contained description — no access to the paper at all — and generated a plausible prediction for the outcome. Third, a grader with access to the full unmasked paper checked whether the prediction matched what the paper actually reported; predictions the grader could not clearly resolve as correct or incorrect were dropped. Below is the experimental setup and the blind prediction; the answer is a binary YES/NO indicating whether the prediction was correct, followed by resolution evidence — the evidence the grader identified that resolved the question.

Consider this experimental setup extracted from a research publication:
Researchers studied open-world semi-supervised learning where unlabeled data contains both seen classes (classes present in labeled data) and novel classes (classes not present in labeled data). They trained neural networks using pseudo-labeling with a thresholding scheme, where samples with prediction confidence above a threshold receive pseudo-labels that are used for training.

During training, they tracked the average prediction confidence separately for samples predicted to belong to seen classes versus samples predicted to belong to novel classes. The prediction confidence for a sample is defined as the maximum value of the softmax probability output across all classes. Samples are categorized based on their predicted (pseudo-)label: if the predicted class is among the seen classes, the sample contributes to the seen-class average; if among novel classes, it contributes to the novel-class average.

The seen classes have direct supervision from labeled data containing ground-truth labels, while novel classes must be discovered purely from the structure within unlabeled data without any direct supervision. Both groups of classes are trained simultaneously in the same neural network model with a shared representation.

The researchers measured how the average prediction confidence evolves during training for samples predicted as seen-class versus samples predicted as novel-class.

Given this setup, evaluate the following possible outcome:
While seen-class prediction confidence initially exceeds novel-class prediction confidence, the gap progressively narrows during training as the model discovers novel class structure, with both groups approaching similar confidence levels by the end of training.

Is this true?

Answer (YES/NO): NO